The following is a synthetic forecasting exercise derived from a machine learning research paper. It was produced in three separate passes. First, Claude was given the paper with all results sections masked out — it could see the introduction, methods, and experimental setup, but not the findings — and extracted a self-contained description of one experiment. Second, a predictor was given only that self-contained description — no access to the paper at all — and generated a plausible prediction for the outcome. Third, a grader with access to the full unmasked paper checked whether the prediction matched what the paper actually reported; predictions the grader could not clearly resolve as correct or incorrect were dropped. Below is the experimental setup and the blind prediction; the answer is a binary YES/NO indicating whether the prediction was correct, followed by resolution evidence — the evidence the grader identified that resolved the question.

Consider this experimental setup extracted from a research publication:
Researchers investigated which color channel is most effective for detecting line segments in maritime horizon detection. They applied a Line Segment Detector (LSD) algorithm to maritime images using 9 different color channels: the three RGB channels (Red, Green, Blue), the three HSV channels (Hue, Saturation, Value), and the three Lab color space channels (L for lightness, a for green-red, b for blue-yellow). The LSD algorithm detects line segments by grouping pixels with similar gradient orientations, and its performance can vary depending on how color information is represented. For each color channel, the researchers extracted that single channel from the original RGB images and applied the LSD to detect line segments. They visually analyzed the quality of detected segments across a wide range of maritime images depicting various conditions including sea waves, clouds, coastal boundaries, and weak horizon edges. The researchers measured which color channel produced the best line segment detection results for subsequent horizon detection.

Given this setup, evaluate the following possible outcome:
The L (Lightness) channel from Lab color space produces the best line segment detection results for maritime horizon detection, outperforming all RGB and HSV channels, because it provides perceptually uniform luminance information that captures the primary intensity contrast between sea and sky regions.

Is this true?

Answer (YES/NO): NO